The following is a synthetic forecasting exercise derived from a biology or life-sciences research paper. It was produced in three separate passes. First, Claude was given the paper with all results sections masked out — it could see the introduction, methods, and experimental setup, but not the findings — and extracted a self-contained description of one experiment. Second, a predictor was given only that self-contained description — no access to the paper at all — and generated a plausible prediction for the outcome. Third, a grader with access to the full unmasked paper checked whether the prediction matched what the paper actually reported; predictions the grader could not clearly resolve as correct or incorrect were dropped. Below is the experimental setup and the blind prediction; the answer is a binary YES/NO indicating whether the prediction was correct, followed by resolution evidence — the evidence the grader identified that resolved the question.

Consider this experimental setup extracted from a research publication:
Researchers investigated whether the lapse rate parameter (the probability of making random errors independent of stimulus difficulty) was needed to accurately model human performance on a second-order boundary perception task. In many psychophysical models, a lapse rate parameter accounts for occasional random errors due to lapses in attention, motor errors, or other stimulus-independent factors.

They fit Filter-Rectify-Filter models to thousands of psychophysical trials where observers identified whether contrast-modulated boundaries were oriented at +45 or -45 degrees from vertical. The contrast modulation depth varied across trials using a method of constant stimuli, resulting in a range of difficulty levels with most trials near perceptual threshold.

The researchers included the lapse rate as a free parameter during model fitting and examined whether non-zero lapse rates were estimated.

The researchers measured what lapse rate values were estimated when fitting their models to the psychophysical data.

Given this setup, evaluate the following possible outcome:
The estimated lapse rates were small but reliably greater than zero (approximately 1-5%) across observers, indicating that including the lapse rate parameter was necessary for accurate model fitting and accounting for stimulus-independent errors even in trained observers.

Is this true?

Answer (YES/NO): NO